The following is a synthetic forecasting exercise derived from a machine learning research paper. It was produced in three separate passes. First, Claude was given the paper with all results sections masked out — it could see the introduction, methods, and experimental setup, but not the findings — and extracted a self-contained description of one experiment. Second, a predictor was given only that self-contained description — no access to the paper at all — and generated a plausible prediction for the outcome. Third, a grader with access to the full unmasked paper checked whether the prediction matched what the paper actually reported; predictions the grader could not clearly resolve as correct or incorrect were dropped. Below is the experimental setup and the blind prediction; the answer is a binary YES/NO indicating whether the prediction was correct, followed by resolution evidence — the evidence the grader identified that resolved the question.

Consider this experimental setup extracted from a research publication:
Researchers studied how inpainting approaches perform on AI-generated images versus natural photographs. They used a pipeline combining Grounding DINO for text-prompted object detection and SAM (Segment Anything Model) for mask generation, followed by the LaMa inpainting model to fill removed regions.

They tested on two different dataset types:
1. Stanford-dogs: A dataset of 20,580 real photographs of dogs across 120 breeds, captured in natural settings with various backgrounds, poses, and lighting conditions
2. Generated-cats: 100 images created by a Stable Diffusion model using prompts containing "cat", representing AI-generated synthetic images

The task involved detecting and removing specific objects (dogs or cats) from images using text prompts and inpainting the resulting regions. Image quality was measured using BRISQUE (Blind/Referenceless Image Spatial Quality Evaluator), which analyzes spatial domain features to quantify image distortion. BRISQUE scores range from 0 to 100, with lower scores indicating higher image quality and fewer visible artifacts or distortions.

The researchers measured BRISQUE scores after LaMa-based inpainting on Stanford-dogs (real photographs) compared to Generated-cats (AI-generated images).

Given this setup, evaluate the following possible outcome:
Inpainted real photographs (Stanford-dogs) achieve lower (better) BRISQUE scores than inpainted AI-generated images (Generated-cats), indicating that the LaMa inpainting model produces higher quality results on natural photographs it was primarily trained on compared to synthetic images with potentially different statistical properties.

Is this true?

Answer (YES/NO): YES